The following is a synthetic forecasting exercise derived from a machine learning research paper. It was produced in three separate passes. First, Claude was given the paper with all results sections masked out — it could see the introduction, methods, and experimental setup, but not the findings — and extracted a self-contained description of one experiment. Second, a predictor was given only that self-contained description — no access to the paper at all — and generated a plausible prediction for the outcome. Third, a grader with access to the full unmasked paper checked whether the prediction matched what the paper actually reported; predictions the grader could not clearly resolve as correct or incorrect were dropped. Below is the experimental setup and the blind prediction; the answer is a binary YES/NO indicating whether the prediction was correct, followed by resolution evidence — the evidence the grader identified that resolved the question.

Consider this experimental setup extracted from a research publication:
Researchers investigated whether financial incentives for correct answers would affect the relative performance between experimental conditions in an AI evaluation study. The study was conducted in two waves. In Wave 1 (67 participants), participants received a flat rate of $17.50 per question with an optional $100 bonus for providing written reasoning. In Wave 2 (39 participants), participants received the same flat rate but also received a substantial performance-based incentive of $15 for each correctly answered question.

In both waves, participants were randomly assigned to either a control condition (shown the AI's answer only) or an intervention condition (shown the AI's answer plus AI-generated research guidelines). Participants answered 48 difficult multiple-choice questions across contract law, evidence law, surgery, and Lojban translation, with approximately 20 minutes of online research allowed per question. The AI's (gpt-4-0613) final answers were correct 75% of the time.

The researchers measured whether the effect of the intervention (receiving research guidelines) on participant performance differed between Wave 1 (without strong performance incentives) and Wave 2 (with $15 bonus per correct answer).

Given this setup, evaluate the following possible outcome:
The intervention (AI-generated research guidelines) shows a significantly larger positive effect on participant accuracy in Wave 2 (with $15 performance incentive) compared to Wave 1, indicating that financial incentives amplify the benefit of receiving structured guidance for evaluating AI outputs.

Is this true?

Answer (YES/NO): NO